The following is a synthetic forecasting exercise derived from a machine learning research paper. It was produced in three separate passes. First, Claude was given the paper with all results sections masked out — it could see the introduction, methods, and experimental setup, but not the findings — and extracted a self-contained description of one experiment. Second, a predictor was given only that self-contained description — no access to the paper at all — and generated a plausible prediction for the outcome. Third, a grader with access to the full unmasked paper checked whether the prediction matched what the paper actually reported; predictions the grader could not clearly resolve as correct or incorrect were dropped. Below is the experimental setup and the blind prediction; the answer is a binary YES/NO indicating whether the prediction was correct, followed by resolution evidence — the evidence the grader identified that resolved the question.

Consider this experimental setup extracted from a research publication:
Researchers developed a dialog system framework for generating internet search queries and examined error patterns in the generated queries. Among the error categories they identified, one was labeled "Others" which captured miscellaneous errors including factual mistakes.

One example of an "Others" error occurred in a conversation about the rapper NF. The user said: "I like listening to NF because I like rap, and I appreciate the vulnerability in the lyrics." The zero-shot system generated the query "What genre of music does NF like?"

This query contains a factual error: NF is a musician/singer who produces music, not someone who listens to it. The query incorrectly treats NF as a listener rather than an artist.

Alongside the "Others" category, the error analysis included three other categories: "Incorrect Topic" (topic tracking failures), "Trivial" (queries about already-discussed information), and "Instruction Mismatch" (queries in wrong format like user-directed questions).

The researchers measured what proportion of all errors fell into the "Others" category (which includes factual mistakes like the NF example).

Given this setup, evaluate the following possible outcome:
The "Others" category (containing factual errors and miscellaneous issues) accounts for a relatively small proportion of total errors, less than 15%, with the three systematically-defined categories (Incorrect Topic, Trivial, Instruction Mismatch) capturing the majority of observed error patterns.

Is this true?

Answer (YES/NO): NO